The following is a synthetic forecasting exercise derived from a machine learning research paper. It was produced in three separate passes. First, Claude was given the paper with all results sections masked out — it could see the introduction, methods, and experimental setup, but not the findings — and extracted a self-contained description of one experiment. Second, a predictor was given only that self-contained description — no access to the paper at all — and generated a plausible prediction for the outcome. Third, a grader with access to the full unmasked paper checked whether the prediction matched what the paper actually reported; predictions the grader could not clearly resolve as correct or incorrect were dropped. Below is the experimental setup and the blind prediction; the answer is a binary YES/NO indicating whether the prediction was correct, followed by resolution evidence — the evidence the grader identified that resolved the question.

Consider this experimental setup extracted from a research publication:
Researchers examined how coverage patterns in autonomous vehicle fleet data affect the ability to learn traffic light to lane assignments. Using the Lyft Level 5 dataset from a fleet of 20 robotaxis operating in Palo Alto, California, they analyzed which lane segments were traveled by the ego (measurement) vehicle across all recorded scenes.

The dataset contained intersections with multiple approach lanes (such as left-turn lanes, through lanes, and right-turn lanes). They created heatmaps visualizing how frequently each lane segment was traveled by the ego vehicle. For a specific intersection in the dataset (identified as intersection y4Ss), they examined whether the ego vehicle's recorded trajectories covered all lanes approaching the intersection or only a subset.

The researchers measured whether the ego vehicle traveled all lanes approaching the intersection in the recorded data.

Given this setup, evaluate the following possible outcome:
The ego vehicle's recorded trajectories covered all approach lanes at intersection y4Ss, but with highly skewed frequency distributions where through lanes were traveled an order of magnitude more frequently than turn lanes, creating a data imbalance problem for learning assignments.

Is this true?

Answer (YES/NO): NO